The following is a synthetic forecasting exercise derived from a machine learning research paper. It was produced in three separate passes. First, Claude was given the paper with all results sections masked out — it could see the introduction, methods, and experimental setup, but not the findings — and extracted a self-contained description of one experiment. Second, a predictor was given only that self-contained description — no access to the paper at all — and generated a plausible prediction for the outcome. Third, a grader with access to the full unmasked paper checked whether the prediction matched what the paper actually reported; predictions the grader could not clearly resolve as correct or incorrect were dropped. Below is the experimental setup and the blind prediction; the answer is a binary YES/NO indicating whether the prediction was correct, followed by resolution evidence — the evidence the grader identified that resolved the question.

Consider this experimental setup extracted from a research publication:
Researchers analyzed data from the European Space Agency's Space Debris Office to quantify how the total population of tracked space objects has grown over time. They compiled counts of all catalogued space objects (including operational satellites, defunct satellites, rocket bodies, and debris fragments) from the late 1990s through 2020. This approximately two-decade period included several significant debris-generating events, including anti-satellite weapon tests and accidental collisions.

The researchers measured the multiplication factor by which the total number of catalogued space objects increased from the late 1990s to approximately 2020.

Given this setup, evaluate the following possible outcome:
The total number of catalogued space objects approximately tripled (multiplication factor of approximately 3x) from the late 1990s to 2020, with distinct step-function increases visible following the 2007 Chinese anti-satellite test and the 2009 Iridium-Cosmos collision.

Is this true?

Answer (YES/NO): NO